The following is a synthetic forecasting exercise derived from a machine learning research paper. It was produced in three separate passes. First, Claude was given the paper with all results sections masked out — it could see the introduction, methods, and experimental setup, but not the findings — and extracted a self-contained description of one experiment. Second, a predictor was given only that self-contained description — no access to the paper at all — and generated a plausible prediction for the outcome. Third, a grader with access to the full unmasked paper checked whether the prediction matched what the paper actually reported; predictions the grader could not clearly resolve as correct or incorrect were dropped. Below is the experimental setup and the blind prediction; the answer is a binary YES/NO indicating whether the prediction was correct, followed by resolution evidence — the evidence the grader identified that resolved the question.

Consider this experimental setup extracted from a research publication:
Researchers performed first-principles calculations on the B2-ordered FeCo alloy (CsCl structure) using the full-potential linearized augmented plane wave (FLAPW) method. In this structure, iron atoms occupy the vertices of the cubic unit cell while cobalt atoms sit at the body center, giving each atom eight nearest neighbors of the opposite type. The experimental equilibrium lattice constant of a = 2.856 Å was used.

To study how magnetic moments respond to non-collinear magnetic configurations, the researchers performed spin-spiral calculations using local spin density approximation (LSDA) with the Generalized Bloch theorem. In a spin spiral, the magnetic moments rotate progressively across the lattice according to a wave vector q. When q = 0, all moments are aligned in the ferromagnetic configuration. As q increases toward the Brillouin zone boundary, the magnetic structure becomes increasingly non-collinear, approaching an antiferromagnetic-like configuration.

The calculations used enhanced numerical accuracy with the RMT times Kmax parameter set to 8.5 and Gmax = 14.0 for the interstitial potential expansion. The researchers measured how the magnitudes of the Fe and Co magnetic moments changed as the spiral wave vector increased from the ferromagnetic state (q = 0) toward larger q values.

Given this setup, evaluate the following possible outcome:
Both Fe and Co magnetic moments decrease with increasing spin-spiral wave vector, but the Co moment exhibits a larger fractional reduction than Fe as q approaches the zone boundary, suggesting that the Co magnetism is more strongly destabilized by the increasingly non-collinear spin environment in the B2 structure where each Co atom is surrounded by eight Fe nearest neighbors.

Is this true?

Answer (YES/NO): NO